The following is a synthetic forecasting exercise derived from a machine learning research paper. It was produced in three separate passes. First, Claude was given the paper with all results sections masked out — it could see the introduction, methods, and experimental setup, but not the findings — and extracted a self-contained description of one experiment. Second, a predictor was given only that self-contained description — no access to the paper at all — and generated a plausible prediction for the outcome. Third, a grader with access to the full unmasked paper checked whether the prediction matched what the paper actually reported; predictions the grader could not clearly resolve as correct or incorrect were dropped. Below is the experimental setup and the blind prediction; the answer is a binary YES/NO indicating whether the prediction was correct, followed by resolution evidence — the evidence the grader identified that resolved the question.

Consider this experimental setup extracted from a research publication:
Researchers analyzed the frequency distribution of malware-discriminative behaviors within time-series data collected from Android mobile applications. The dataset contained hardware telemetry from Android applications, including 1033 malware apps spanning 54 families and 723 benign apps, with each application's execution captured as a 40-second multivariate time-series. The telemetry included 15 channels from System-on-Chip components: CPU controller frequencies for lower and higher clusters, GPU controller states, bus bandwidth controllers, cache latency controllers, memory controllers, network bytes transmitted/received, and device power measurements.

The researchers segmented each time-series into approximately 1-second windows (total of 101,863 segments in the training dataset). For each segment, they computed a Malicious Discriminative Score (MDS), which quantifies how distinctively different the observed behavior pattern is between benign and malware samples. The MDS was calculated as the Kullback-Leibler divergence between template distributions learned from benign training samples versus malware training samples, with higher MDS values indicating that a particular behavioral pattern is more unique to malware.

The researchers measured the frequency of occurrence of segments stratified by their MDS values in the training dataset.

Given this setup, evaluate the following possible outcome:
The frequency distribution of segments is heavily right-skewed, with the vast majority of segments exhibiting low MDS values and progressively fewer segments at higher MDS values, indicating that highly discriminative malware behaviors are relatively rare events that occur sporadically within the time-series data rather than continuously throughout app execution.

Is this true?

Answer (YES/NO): YES